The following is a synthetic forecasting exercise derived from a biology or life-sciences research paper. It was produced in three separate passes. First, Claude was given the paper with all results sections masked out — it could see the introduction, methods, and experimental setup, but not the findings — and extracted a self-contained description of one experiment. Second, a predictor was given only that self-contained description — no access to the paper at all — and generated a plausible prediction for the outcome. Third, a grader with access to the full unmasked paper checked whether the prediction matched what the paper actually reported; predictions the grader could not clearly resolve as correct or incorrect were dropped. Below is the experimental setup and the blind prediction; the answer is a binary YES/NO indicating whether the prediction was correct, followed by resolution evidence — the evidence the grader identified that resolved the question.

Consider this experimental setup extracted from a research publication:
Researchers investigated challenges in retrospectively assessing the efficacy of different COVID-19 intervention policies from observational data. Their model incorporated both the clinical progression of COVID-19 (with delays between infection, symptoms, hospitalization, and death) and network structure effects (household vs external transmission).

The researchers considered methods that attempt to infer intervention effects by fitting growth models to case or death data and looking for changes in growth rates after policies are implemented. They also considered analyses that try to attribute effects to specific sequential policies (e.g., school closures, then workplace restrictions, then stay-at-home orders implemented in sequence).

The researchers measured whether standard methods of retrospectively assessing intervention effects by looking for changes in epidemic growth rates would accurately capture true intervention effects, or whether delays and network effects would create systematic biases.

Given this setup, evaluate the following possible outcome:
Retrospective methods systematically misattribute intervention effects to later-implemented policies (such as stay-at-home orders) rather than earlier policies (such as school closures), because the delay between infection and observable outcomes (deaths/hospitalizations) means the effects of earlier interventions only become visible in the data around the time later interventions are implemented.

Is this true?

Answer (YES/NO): YES